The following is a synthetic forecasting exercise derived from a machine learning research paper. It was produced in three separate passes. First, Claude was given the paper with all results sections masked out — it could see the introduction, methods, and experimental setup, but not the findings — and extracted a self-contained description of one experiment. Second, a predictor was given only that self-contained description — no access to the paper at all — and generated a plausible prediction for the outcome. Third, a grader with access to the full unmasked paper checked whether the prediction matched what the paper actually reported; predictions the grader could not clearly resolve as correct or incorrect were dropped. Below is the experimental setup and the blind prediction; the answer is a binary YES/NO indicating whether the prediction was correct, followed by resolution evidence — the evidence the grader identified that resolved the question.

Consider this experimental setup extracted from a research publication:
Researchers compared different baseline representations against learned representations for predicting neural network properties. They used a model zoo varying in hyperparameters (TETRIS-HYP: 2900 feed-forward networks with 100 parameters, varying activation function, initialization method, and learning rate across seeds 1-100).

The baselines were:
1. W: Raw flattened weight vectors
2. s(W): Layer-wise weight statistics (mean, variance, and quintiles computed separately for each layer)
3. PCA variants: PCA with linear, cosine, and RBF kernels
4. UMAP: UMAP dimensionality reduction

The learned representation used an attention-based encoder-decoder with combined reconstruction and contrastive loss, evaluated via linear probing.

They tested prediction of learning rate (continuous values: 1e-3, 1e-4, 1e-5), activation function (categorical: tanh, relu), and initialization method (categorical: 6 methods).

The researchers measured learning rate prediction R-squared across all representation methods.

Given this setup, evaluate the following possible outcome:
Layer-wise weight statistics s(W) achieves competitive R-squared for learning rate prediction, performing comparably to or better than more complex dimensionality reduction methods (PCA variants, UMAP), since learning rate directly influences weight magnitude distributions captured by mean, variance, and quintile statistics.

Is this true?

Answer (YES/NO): YES